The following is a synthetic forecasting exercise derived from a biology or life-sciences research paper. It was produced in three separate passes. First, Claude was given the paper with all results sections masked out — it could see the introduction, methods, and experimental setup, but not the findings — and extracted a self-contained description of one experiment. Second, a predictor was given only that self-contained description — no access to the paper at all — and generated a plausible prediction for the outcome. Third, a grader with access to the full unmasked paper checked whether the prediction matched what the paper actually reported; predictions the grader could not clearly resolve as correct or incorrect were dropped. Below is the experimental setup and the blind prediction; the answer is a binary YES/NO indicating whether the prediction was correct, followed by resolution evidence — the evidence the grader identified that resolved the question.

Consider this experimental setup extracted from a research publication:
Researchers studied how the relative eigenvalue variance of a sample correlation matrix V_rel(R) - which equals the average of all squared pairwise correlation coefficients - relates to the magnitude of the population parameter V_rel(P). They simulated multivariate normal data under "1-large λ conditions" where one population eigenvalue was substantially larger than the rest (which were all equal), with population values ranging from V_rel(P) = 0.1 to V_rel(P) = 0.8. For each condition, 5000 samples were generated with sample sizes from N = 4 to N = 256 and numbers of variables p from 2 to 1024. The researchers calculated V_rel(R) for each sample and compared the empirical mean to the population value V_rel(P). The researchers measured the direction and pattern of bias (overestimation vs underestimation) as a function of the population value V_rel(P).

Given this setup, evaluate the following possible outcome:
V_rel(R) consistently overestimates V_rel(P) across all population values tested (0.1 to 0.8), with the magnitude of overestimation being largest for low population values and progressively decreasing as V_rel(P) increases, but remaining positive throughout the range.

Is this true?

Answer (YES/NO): NO